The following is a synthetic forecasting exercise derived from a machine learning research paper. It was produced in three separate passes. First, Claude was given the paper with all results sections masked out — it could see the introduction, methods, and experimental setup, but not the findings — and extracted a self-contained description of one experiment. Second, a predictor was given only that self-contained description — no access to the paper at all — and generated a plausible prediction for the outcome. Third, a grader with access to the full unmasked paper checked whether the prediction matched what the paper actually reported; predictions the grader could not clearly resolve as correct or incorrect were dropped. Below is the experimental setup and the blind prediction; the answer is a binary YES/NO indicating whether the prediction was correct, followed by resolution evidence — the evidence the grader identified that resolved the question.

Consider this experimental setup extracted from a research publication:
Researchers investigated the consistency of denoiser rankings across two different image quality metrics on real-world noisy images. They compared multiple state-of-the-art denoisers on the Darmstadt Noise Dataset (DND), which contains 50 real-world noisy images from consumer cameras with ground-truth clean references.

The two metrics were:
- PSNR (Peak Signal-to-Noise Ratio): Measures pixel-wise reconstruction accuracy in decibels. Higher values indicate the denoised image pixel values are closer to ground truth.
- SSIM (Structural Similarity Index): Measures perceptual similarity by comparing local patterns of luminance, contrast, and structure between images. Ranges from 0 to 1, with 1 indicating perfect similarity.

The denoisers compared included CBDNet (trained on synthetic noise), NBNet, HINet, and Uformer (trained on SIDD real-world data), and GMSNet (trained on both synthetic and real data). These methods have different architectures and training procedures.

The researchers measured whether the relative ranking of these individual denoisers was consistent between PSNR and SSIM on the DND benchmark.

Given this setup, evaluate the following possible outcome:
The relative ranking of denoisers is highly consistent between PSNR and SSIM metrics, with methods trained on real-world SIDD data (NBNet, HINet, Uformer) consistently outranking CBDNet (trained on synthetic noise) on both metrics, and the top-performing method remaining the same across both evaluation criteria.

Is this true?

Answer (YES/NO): YES